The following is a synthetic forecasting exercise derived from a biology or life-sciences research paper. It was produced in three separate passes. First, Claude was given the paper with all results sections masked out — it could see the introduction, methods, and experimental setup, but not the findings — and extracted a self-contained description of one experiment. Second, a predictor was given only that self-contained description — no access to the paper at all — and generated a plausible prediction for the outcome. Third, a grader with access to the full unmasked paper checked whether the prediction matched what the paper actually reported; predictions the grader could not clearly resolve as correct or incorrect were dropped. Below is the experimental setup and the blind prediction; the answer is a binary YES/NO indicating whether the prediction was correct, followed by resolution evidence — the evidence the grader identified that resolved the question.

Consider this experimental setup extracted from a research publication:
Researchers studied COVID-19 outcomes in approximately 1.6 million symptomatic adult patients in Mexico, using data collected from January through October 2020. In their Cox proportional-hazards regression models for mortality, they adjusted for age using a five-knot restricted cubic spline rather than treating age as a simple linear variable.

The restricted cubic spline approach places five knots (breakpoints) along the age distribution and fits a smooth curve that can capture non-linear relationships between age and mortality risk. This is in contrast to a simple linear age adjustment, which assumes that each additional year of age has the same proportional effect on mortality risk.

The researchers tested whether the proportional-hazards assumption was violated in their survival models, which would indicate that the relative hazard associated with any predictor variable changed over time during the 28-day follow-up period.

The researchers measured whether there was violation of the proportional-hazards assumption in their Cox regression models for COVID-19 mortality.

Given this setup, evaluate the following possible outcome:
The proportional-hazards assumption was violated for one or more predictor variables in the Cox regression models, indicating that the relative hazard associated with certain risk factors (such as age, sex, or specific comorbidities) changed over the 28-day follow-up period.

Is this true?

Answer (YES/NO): NO